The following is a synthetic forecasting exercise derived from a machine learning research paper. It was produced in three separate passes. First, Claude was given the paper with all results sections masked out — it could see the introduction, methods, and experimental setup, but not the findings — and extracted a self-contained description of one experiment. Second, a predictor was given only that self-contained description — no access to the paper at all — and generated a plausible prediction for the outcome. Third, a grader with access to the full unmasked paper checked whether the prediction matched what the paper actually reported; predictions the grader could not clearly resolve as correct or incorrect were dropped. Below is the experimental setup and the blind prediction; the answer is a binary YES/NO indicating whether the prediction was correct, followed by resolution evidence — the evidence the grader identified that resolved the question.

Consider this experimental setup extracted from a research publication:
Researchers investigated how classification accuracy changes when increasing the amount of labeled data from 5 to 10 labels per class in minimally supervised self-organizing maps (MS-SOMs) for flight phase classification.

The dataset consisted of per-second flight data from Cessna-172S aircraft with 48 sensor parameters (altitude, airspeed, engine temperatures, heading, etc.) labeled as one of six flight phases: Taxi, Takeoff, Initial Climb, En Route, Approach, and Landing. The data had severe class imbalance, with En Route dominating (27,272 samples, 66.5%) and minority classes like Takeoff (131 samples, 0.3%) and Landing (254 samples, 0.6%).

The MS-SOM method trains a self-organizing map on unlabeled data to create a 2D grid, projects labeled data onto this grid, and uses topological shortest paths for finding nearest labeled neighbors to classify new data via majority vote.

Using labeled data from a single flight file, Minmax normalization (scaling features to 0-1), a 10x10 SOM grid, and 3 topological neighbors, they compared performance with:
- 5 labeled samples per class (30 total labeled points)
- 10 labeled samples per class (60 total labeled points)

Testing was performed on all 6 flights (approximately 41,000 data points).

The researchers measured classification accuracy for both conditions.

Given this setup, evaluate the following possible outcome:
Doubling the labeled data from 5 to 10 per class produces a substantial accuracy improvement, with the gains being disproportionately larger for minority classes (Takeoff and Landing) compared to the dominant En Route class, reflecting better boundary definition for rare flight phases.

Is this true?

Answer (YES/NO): NO